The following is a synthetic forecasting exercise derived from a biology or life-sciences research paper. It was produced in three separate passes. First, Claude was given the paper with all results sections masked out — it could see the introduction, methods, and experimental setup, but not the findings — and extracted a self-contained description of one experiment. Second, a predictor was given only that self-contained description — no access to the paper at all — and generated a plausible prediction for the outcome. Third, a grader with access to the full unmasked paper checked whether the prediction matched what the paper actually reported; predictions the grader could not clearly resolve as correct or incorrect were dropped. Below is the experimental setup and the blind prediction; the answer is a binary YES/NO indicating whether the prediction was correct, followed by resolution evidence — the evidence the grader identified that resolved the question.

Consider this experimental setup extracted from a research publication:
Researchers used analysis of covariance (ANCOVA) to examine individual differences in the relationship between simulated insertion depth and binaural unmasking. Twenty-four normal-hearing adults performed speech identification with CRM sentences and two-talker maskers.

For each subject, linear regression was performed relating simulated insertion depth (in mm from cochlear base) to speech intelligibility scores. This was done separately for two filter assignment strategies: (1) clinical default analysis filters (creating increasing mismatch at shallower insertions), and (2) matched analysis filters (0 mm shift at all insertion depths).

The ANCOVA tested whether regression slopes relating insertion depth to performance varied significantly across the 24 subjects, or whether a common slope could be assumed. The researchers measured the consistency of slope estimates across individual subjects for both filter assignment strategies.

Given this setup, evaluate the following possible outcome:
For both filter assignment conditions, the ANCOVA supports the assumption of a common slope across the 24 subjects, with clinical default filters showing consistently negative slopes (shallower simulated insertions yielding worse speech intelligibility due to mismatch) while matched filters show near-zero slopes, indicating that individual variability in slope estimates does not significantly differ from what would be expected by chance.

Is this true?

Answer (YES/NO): NO